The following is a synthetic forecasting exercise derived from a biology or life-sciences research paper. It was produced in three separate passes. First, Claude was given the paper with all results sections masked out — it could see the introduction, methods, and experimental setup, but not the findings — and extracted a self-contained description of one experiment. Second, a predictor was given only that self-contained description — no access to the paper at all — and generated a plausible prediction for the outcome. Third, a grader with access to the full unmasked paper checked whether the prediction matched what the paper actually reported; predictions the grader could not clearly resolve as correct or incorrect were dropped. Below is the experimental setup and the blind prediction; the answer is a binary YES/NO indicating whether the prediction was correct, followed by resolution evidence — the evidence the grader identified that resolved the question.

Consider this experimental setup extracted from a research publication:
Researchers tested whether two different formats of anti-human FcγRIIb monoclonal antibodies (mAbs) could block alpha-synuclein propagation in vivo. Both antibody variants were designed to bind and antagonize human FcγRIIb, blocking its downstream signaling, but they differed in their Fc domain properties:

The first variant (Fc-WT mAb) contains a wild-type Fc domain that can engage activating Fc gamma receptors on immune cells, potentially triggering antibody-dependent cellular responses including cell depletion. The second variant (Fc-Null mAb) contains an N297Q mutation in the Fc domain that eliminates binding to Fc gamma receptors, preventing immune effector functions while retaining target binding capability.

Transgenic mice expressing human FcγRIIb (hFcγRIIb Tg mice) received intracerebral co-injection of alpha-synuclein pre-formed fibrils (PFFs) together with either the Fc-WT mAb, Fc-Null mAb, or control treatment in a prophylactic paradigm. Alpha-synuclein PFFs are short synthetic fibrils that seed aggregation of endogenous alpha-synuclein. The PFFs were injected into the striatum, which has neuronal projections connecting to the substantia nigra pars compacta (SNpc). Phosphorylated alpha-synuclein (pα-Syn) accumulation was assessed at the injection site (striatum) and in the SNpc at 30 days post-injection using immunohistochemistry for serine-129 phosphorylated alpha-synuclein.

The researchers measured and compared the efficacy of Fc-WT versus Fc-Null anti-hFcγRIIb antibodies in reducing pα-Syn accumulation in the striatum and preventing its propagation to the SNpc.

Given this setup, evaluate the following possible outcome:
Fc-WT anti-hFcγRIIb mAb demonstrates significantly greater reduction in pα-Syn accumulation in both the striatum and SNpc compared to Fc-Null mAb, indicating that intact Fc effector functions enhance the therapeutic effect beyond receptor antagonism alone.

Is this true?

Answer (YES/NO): NO